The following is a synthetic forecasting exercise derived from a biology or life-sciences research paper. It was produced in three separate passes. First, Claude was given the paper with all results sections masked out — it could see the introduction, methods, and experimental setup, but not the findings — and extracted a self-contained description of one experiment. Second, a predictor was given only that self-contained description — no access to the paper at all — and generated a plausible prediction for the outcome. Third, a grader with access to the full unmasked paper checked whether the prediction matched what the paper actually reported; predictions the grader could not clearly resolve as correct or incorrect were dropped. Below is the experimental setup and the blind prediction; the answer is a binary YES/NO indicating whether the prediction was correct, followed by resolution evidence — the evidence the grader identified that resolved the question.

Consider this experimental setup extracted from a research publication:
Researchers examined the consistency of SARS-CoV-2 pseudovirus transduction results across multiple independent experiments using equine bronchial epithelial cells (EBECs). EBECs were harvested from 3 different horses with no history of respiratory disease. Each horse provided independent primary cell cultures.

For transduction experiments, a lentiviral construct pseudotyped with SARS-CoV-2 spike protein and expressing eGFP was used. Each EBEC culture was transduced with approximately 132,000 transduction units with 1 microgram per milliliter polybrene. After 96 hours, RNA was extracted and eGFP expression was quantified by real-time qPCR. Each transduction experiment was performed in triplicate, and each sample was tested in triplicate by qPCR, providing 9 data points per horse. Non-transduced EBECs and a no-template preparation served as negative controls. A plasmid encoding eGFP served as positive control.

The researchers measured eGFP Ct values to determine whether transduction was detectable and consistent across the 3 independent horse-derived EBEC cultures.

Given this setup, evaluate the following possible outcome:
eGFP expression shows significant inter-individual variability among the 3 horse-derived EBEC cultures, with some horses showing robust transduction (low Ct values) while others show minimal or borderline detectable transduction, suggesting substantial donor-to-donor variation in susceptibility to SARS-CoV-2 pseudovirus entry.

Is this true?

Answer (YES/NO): NO